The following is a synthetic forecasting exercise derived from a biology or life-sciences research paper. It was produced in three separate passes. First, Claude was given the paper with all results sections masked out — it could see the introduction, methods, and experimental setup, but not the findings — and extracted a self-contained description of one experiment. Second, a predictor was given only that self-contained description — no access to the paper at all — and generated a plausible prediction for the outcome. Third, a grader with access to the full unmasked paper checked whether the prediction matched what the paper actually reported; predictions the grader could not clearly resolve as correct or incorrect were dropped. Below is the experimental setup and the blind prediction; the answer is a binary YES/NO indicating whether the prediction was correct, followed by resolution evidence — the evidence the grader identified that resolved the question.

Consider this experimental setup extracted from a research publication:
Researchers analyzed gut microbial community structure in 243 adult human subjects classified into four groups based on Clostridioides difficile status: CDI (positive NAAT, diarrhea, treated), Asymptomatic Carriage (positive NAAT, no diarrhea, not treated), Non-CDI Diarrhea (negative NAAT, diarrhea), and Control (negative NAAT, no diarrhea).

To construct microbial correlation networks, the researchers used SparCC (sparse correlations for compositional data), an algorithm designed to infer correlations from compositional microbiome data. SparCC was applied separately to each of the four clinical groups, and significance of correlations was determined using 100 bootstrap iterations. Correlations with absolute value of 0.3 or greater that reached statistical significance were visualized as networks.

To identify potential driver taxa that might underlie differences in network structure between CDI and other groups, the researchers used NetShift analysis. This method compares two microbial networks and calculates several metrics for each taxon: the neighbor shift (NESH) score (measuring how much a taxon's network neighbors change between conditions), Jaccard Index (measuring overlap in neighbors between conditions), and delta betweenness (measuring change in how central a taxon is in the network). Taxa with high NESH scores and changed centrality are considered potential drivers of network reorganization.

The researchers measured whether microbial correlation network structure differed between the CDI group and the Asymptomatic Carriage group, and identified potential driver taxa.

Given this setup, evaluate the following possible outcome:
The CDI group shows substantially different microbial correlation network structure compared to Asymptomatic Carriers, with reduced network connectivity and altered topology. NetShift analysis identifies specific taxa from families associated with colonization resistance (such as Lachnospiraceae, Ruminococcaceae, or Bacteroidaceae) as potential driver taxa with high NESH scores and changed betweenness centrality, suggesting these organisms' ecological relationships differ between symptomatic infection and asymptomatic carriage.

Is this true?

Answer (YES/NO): YES